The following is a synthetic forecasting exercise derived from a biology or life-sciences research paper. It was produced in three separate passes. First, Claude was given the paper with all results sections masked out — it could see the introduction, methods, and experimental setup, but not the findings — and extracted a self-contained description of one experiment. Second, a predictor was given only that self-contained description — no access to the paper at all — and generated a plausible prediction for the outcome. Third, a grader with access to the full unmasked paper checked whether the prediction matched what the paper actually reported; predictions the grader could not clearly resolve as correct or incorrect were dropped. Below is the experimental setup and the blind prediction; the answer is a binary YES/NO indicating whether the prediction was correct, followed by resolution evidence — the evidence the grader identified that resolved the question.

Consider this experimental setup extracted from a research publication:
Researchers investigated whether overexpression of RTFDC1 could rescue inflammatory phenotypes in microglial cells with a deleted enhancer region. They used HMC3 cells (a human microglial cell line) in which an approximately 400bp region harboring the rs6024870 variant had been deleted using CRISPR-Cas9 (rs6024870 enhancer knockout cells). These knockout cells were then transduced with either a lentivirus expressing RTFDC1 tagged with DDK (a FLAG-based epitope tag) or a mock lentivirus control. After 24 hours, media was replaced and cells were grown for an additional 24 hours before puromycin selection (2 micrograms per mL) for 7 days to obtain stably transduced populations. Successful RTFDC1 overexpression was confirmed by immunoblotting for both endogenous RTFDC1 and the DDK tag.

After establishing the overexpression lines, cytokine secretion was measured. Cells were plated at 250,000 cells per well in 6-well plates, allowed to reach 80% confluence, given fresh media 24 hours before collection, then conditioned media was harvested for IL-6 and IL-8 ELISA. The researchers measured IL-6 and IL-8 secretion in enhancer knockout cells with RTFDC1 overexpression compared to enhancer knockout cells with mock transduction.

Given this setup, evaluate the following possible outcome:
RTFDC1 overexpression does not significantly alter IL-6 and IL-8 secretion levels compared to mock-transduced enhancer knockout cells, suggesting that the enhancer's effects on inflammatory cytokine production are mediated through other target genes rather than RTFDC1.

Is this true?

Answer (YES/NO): NO